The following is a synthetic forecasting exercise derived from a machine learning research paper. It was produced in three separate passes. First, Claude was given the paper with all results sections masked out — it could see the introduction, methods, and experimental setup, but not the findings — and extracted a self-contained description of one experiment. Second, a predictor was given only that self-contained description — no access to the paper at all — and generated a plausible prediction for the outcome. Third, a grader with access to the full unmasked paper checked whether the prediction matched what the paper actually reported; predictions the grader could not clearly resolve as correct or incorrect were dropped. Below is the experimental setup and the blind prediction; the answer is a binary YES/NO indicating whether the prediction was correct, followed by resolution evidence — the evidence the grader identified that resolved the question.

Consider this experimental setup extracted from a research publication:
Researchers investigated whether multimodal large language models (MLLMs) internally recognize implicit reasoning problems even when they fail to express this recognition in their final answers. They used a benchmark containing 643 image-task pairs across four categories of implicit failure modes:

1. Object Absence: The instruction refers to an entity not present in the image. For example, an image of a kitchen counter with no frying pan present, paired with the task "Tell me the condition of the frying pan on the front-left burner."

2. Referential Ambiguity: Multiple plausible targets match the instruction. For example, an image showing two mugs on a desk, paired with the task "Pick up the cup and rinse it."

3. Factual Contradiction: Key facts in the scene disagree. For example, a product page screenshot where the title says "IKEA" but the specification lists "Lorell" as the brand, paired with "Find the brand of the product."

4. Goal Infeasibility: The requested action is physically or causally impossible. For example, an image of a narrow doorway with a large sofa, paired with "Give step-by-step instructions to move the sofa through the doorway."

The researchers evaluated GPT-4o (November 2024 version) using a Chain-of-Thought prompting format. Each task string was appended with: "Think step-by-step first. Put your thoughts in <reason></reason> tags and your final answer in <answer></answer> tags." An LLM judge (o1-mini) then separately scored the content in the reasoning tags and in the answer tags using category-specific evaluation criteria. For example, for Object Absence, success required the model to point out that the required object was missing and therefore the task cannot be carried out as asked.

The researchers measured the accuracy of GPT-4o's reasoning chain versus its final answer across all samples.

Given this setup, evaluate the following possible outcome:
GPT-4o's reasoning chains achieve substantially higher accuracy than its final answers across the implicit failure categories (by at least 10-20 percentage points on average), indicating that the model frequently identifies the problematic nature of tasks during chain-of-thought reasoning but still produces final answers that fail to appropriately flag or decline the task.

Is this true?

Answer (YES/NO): YES